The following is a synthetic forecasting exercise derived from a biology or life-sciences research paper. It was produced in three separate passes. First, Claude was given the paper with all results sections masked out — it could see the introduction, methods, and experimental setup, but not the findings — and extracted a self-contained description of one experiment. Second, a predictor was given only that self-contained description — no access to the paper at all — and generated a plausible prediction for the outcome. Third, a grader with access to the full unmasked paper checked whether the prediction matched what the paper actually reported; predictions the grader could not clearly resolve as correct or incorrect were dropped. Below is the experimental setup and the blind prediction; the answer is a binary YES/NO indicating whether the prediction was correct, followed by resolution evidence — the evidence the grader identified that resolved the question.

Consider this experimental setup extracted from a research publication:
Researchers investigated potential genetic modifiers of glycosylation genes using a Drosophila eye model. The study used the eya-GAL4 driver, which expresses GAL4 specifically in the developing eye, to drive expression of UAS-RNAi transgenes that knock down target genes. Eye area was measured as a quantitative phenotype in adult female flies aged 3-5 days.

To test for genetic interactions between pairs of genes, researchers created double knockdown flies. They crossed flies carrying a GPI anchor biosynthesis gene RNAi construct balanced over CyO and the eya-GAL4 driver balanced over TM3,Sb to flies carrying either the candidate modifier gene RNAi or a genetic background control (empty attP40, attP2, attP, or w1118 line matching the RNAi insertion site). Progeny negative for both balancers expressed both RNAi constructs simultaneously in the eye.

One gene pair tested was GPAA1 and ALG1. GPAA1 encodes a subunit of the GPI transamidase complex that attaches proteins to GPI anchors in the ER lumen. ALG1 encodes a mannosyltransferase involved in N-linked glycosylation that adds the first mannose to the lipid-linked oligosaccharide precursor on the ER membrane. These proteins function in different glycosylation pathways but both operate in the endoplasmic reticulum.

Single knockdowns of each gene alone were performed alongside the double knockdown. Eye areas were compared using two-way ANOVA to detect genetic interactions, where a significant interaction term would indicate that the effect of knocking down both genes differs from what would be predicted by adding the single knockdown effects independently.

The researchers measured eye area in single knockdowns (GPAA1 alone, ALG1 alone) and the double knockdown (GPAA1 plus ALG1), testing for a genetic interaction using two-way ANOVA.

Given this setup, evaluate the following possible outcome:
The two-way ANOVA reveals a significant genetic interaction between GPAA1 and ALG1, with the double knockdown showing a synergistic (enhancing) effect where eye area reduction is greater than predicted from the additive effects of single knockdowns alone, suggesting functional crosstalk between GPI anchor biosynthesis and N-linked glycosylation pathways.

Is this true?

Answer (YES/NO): YES